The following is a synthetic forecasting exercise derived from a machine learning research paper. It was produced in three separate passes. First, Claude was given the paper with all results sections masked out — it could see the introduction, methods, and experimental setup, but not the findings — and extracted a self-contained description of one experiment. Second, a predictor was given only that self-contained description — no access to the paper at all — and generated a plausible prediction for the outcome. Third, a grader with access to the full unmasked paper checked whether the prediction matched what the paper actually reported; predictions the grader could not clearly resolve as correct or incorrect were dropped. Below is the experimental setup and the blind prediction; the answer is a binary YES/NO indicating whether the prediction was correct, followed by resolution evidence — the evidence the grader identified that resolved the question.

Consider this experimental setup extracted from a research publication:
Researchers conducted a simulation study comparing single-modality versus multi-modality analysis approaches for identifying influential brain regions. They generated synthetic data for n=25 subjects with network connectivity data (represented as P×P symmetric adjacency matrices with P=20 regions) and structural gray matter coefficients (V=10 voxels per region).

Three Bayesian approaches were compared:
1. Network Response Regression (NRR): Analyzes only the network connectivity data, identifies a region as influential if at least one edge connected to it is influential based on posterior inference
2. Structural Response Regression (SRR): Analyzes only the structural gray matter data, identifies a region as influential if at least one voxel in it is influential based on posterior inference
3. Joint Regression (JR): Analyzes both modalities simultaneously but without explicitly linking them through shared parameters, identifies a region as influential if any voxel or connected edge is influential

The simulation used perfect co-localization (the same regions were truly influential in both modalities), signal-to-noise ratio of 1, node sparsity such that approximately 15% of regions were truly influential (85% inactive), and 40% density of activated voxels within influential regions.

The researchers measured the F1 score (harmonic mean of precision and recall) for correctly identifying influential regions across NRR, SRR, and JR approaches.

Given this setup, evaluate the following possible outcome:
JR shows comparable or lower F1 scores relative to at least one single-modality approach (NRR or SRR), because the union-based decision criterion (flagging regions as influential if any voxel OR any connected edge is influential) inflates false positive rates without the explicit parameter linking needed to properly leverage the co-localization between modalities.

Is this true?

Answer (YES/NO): NO